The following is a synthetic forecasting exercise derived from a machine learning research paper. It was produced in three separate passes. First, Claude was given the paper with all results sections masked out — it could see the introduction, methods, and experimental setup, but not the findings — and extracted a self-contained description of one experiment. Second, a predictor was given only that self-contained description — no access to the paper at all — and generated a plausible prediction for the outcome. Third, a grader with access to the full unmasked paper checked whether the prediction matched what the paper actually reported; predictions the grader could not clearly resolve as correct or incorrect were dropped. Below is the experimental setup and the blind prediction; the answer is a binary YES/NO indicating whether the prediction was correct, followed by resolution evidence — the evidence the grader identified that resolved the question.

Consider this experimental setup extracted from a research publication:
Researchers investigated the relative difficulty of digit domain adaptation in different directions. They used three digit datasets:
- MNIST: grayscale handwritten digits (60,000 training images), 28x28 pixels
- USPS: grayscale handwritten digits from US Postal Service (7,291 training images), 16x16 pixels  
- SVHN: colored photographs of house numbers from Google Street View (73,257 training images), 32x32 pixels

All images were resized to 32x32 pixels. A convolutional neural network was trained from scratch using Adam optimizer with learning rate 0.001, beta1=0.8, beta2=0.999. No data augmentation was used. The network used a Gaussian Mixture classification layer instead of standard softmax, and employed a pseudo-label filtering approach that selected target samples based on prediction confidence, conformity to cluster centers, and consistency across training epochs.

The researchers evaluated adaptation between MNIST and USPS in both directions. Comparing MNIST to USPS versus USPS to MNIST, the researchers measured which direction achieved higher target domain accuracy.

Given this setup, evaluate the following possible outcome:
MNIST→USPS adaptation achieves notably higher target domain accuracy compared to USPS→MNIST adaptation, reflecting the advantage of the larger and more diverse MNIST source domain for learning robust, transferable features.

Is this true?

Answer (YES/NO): NO